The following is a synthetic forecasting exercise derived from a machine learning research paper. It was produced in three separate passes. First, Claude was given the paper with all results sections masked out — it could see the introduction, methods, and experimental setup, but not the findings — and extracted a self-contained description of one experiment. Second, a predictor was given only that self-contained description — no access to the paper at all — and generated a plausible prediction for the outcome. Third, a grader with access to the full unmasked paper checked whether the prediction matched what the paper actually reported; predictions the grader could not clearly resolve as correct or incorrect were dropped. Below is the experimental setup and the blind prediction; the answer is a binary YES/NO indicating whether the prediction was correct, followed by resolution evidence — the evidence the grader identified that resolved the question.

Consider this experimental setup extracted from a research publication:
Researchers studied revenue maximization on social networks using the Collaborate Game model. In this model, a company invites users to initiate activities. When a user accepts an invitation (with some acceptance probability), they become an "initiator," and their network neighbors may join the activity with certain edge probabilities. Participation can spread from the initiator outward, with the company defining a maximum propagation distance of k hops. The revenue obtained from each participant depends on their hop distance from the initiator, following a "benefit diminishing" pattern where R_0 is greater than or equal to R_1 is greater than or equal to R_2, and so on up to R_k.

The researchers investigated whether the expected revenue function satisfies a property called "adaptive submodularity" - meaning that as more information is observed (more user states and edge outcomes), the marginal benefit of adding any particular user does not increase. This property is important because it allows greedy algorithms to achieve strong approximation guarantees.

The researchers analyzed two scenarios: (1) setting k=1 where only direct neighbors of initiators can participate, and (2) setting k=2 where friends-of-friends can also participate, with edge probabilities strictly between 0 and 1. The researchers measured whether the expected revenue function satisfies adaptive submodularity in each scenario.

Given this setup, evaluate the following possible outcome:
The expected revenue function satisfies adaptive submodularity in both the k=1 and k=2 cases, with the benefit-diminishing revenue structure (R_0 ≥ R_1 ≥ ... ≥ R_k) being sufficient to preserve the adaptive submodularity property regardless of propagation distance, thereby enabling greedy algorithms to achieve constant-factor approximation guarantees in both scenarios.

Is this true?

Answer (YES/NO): NO